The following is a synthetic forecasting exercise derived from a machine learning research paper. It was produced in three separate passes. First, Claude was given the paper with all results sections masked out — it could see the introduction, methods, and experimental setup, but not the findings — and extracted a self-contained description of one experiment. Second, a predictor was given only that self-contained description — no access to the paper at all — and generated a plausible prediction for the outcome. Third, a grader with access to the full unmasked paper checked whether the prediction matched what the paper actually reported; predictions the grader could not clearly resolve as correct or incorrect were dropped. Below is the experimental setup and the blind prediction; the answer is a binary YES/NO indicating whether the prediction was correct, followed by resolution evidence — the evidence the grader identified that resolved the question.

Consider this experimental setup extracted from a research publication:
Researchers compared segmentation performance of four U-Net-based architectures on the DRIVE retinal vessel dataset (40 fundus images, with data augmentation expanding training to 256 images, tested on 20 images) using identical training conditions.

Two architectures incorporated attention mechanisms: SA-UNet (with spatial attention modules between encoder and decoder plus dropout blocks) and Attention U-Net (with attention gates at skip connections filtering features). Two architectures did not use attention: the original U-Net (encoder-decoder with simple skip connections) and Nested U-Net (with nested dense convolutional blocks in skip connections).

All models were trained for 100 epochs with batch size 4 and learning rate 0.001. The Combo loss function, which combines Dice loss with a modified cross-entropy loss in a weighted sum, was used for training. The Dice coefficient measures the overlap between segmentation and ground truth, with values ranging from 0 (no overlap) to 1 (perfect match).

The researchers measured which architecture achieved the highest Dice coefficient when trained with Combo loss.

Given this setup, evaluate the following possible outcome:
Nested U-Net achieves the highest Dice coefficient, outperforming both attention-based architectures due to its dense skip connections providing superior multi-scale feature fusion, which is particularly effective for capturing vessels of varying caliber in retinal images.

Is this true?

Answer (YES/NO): NO